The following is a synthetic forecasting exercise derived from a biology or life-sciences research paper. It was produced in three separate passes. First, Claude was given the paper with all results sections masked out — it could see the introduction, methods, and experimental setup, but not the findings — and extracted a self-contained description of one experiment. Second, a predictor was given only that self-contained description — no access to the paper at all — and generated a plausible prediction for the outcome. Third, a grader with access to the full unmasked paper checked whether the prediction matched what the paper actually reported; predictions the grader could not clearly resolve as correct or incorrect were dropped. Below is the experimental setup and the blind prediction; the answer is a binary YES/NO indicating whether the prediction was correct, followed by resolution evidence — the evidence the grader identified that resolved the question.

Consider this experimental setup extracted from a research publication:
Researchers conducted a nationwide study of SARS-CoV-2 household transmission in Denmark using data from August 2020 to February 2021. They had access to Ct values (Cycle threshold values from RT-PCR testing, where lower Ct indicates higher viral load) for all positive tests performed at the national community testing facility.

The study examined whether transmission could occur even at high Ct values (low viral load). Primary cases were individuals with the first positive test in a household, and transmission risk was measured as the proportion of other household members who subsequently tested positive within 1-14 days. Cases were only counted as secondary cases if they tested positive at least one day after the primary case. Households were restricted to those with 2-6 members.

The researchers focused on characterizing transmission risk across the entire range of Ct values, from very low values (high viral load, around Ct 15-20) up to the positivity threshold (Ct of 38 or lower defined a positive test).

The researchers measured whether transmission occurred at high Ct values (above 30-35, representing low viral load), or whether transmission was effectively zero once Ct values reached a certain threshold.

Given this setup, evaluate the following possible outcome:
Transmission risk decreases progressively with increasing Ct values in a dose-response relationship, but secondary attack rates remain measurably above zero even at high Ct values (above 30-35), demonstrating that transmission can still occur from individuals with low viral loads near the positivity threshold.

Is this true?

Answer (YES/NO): YES